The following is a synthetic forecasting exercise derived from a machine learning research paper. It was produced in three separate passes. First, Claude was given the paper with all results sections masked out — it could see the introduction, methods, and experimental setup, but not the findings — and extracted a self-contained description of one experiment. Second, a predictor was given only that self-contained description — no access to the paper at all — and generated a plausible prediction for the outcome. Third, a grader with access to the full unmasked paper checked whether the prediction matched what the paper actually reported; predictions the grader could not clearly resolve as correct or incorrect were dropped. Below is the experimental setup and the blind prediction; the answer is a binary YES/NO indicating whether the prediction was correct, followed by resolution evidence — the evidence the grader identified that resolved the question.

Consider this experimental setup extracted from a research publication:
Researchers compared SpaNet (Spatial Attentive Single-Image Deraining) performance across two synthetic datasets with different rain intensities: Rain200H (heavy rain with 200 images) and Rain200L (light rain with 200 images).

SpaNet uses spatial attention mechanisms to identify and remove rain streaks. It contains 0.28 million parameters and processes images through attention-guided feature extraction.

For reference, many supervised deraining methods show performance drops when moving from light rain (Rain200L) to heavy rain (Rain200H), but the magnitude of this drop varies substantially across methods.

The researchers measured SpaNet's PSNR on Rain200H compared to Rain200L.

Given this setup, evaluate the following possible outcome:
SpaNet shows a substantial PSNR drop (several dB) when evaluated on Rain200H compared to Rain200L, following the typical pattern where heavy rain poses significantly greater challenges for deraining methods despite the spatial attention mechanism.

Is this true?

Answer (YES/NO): YES